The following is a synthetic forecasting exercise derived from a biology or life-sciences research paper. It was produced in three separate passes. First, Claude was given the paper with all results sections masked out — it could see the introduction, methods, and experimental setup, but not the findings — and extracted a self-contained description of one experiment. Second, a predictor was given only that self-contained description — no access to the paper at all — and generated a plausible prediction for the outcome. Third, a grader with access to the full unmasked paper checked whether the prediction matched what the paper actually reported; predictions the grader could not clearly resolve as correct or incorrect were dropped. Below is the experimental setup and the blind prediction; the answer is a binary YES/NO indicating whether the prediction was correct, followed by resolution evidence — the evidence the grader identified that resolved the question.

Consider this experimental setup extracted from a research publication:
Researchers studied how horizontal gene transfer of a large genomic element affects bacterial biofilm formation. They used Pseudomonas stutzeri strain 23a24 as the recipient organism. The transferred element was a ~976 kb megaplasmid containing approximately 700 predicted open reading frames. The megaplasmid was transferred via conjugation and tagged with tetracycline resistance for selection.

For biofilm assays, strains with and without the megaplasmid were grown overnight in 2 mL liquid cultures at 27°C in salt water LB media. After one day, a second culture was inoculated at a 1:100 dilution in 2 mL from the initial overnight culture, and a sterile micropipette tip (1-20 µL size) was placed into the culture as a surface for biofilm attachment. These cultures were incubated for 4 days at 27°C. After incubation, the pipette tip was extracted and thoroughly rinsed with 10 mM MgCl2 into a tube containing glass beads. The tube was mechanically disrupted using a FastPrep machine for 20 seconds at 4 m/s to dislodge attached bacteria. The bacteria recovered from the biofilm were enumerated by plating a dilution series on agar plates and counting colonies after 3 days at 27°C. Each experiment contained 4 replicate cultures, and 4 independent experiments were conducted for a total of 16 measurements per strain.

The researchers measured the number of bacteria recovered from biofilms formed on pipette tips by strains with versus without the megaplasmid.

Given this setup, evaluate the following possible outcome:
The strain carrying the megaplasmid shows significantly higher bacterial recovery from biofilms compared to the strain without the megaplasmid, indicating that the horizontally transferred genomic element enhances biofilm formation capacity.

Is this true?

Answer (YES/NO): NO